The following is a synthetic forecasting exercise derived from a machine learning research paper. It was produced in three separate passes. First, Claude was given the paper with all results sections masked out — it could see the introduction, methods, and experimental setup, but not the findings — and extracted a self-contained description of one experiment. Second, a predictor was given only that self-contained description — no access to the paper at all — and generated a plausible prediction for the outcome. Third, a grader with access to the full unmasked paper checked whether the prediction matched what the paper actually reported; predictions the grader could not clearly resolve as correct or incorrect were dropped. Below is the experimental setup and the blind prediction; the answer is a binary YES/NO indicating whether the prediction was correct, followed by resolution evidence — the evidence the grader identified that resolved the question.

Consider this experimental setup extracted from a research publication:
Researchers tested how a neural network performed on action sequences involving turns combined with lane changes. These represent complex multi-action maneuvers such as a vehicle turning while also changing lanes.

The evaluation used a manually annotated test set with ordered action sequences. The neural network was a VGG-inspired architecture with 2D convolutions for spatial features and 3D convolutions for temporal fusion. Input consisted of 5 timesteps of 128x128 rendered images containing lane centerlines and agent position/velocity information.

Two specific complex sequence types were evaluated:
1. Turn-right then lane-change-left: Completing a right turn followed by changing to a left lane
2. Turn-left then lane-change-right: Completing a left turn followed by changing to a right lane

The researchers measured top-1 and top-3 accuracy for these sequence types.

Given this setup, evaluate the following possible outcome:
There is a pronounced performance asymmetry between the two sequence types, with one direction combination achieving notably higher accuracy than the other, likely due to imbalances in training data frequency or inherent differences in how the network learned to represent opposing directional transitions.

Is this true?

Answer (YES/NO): YES